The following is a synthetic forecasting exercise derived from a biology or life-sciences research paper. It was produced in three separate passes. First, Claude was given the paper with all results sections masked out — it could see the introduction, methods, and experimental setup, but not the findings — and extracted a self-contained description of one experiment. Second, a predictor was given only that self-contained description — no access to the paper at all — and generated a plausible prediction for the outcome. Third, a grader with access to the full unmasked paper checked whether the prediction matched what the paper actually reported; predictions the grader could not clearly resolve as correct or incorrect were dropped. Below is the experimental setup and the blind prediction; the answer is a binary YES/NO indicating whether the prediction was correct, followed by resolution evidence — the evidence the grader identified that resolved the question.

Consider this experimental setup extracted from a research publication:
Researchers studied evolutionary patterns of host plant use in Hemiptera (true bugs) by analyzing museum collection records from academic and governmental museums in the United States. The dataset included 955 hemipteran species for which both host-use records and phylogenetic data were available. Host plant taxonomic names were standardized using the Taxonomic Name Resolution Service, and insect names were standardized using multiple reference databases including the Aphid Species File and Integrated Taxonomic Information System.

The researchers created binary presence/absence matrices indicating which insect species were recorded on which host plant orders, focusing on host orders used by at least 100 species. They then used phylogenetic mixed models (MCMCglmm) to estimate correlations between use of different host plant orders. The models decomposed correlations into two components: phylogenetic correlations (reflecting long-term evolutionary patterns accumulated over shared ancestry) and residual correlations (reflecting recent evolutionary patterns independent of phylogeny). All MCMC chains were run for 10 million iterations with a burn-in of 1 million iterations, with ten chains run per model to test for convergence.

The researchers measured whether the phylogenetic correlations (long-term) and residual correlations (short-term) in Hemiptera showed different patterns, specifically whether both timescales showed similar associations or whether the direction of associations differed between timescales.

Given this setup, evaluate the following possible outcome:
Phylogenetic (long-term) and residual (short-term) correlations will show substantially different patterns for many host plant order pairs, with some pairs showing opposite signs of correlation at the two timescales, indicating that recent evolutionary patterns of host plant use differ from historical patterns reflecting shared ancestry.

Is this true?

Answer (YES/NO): NO